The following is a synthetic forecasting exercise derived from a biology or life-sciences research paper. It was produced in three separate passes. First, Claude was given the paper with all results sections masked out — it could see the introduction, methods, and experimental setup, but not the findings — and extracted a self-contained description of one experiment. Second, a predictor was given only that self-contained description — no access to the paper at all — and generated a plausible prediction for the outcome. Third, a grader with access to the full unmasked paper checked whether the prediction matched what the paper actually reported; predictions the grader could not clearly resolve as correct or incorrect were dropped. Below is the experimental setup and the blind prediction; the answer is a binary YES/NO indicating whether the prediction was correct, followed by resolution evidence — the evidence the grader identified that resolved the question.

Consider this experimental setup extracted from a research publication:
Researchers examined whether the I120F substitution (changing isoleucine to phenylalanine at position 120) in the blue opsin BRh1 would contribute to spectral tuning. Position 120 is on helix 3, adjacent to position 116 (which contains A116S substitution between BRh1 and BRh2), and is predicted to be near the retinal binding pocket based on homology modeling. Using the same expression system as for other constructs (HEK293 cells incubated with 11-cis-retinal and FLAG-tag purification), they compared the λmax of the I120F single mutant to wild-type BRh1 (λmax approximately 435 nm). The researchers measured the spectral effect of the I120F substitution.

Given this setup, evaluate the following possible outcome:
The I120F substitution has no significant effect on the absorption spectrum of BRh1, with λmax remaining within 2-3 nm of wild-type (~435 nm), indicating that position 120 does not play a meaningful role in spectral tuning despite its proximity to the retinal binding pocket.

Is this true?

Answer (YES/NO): YES